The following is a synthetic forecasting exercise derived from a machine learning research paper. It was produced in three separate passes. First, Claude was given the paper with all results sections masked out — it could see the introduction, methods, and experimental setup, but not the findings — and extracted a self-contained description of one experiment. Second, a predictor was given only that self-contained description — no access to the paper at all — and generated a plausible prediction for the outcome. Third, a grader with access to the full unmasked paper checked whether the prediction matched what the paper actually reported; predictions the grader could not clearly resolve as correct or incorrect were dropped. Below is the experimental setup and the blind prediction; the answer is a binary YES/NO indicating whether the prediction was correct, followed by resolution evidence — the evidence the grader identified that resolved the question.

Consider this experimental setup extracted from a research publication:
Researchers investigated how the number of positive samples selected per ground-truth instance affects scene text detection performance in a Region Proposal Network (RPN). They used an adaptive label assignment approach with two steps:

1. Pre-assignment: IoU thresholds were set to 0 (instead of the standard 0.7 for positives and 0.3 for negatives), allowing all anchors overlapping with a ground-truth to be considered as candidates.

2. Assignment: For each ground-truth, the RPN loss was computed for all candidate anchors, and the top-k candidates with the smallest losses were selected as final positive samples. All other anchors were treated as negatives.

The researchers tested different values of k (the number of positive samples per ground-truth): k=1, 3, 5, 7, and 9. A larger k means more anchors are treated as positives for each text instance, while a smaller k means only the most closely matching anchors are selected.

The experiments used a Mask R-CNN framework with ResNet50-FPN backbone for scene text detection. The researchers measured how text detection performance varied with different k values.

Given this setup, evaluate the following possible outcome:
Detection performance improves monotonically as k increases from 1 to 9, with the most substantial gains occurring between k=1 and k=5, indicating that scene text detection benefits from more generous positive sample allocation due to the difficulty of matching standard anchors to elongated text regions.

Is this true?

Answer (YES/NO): NO